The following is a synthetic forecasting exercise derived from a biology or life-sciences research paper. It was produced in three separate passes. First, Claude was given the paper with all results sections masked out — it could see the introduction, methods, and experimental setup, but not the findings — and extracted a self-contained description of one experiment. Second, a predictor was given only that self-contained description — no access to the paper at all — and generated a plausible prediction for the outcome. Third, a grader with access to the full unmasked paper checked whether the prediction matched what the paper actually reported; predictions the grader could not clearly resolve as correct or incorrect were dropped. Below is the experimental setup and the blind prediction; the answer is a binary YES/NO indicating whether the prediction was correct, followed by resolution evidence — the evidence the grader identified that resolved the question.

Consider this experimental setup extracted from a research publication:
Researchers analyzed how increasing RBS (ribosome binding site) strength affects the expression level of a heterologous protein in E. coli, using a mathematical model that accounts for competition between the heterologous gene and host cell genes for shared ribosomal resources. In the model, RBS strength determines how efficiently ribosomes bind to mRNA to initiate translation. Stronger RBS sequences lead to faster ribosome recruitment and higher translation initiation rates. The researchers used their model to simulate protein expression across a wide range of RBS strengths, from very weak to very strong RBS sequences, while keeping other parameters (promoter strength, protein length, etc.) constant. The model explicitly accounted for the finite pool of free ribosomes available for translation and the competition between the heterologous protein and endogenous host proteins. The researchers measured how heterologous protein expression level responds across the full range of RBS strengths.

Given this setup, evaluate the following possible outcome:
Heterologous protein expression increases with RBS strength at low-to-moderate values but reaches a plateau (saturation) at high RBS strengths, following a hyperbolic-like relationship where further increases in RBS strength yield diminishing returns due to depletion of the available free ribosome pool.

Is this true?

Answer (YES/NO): YES